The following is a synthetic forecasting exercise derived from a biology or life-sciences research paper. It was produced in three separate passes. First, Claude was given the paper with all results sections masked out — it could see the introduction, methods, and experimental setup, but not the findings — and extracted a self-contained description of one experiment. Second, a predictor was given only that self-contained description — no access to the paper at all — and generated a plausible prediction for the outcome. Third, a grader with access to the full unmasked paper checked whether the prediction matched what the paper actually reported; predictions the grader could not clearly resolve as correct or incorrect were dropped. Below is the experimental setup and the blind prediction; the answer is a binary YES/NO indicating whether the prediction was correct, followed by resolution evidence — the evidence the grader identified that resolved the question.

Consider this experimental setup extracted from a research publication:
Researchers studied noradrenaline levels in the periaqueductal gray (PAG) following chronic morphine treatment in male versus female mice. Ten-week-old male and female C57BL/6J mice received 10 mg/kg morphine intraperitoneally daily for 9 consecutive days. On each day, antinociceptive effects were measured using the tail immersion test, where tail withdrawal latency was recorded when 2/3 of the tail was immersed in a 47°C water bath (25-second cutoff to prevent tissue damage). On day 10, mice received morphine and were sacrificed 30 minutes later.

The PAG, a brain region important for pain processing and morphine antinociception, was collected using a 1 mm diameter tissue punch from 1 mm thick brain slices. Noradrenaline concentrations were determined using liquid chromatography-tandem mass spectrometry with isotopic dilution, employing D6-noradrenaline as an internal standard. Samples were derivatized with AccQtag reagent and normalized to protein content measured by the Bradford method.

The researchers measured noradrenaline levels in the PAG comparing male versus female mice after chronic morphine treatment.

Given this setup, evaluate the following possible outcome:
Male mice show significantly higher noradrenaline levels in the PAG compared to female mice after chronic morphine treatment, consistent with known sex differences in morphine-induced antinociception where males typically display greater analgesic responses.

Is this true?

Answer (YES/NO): YES